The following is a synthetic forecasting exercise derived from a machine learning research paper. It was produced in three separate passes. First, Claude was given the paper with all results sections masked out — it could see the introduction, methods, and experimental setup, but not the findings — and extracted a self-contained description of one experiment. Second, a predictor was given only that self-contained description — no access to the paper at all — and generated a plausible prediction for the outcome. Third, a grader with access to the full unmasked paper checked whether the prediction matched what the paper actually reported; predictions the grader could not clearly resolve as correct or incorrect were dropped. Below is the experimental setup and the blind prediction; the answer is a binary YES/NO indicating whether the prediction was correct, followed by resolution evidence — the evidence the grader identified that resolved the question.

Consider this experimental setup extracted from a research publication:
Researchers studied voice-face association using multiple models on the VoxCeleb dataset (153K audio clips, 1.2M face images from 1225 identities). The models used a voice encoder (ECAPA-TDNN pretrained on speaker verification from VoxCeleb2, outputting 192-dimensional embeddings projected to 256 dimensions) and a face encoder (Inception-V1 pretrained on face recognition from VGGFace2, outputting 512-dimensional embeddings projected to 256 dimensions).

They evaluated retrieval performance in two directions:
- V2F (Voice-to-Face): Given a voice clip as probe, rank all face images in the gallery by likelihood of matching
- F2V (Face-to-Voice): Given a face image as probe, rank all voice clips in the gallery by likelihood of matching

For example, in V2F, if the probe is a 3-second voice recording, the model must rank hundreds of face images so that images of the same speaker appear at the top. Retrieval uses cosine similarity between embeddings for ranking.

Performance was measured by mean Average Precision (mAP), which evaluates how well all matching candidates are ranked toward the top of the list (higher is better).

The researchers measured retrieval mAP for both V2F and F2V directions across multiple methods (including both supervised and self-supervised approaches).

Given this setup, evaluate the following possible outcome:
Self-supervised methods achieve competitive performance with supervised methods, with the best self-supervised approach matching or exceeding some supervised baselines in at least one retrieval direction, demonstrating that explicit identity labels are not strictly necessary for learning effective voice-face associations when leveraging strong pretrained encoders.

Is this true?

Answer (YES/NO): YES